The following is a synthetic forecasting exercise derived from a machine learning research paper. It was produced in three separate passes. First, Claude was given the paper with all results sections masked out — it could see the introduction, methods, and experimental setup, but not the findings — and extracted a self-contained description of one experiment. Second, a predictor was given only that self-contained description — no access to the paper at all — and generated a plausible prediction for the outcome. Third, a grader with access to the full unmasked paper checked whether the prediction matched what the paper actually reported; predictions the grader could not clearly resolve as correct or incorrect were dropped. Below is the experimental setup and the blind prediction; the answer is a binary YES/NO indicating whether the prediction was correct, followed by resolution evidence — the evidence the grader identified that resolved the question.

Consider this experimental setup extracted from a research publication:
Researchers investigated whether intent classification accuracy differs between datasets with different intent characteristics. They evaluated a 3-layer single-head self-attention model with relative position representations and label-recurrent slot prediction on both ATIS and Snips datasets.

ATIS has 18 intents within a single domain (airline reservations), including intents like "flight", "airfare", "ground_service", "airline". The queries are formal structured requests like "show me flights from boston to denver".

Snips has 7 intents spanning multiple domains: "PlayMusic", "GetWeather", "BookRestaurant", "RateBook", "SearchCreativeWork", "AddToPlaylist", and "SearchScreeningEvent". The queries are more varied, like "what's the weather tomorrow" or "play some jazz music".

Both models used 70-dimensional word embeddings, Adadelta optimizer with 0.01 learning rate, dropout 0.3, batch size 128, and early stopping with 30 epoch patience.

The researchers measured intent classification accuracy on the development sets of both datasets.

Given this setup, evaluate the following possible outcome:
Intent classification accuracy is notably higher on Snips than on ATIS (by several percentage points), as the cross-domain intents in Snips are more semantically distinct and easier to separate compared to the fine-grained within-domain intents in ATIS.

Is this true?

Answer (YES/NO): NO